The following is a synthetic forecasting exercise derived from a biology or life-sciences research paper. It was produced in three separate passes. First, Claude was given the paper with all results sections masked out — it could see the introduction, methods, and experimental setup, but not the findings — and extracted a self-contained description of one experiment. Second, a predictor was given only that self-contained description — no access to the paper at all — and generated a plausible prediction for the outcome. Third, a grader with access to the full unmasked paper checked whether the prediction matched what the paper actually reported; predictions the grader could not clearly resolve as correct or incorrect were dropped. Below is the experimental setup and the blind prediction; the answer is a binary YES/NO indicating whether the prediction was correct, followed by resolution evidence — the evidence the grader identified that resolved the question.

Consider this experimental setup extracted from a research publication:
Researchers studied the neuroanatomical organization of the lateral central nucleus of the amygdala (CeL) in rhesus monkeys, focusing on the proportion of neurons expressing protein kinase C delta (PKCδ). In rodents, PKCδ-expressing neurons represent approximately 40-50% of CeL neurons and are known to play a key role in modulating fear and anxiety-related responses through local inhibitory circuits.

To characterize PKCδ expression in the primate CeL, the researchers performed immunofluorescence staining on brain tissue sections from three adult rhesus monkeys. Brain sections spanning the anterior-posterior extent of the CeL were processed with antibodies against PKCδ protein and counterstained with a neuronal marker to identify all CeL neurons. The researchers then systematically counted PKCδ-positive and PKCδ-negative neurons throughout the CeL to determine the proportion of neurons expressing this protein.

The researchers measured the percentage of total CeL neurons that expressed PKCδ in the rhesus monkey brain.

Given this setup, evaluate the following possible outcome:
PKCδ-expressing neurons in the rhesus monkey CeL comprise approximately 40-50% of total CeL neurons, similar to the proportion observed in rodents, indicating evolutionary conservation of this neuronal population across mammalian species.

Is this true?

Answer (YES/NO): NO